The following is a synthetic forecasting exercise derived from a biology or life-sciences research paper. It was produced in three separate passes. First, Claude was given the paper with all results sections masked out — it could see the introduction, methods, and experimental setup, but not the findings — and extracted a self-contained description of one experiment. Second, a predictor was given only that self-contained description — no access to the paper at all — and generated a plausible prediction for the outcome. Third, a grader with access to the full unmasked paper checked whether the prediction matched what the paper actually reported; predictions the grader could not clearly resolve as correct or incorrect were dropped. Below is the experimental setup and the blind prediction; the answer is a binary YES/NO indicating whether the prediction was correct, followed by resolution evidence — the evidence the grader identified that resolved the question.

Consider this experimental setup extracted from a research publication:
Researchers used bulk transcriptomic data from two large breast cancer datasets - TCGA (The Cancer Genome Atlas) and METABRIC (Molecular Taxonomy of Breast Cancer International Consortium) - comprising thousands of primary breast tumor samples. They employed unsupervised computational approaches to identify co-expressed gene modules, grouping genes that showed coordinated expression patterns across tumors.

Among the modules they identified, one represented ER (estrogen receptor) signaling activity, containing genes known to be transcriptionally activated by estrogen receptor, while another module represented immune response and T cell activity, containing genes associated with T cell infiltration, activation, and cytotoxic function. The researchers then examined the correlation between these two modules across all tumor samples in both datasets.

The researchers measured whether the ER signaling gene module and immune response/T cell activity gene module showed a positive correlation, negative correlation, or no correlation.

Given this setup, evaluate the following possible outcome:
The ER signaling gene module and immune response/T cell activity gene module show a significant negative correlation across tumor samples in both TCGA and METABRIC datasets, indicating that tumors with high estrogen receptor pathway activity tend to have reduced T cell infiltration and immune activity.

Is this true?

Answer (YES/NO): YES